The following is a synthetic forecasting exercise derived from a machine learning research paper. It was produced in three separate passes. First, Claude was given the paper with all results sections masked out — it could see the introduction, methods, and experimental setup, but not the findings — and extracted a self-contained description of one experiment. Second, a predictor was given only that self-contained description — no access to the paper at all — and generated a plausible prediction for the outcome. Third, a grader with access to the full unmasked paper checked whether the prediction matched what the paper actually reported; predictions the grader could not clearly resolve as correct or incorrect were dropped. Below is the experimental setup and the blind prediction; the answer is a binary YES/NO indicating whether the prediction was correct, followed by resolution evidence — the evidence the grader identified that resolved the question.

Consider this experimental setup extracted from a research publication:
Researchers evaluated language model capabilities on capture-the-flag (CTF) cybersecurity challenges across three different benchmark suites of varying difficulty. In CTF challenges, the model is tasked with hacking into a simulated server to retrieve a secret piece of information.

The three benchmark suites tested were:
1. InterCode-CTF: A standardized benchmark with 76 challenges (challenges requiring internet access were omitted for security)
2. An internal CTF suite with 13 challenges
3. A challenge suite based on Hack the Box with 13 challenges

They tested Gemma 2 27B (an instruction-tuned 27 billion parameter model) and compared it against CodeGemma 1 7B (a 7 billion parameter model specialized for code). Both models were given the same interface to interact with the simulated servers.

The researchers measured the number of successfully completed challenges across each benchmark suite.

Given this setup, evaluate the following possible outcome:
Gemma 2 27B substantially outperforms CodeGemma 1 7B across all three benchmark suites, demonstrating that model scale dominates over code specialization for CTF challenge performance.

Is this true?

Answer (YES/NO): NO